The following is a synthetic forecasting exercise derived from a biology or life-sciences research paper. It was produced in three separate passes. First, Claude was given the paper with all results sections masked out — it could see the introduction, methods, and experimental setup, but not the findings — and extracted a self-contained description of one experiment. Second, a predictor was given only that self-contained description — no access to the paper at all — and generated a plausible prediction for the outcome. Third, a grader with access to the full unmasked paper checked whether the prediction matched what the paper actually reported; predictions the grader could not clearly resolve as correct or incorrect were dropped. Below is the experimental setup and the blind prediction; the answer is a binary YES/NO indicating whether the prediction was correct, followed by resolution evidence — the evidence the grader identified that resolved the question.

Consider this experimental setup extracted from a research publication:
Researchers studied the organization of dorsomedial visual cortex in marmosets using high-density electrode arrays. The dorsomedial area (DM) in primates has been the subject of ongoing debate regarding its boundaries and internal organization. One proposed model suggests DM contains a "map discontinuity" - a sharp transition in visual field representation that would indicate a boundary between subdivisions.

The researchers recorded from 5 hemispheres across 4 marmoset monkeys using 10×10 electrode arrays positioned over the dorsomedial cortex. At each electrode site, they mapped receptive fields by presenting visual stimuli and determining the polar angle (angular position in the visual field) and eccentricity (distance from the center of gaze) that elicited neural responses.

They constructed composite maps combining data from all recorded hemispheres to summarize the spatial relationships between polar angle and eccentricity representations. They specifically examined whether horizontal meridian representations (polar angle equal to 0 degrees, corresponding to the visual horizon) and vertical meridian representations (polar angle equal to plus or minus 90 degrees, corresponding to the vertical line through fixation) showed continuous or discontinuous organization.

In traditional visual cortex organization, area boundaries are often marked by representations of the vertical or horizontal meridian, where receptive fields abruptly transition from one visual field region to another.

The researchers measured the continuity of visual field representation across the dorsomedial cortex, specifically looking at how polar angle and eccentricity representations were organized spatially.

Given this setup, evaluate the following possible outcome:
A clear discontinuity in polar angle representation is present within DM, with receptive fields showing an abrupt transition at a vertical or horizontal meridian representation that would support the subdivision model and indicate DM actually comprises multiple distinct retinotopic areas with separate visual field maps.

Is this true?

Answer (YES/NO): NO